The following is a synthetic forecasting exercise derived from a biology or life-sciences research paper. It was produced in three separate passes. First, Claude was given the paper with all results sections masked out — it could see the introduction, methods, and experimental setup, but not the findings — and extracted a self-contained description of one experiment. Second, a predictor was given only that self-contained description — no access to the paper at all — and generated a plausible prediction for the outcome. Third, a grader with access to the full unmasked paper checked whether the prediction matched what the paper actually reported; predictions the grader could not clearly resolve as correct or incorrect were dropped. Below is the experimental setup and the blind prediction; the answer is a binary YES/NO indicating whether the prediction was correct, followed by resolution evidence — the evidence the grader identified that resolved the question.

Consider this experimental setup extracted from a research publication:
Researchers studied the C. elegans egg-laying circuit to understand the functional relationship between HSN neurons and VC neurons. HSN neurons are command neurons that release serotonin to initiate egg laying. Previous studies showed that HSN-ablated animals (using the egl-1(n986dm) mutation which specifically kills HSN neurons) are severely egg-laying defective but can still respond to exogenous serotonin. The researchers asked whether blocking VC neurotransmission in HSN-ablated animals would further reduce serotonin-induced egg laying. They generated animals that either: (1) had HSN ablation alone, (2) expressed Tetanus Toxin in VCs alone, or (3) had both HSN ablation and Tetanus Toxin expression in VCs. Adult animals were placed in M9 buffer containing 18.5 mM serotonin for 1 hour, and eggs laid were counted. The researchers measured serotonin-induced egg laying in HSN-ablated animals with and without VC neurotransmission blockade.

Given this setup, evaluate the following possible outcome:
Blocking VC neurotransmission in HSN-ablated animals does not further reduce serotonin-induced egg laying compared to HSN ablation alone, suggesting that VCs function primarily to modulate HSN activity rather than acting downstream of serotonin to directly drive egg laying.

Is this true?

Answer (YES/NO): NO